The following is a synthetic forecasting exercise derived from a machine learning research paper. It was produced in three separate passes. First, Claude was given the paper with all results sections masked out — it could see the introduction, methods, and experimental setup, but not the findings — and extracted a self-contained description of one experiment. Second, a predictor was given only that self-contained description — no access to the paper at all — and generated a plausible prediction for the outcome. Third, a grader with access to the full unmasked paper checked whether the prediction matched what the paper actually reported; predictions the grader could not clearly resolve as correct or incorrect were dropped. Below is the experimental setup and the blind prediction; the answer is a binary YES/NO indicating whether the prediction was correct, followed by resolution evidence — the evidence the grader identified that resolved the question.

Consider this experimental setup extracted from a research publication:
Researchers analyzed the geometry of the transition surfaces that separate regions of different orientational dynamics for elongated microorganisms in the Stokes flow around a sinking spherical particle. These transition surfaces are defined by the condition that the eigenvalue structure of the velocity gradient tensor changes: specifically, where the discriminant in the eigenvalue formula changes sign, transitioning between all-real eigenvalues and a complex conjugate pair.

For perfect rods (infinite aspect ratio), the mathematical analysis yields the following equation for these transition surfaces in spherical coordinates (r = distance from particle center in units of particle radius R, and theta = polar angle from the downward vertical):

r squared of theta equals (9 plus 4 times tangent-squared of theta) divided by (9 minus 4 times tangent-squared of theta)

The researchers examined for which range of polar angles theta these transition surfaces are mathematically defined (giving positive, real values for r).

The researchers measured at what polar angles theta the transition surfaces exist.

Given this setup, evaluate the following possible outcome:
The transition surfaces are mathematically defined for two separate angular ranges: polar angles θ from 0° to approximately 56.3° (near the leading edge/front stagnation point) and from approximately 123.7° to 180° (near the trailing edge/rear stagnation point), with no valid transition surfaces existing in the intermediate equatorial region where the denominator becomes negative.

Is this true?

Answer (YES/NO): NO